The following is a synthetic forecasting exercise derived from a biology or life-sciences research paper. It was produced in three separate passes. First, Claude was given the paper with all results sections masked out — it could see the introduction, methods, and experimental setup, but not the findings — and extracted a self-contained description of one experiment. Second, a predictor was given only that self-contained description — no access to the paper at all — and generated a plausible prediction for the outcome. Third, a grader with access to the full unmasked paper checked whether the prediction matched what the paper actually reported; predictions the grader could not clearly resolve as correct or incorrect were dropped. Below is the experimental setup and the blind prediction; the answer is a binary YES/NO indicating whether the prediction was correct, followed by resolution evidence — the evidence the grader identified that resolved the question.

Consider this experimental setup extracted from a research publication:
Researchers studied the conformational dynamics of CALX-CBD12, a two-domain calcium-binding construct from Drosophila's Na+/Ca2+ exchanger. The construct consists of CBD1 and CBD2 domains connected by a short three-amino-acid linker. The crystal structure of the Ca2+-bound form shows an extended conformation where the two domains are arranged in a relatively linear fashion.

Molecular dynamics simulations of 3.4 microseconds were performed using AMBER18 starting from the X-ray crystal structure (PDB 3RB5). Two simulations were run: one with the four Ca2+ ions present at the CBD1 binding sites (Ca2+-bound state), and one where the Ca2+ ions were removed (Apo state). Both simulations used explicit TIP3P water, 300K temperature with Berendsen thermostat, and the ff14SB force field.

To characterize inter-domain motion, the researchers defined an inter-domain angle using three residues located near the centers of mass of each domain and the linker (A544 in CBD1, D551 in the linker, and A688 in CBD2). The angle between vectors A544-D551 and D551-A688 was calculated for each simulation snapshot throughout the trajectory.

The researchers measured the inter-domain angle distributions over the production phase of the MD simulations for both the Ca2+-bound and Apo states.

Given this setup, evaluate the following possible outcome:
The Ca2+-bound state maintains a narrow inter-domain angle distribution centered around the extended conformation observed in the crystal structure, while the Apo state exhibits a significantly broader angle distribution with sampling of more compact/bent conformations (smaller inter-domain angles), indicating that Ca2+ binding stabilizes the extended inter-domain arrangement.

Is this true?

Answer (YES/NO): NO